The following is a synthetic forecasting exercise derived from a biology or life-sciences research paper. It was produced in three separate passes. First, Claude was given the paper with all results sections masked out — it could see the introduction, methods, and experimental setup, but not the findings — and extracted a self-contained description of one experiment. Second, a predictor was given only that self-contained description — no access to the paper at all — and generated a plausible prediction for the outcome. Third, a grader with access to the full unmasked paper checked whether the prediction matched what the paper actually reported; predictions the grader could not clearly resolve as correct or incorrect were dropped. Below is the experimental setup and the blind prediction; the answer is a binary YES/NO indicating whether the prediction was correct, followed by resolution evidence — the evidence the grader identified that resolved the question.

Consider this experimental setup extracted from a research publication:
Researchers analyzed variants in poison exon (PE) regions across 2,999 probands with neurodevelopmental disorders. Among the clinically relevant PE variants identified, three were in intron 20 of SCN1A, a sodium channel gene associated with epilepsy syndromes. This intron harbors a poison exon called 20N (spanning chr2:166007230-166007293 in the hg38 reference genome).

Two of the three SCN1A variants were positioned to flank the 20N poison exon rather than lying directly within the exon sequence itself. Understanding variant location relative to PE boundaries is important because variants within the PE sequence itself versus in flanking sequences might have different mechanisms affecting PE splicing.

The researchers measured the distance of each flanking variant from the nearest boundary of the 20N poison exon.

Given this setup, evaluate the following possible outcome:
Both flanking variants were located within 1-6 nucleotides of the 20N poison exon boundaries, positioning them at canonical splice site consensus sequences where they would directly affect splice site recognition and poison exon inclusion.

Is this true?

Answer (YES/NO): NO